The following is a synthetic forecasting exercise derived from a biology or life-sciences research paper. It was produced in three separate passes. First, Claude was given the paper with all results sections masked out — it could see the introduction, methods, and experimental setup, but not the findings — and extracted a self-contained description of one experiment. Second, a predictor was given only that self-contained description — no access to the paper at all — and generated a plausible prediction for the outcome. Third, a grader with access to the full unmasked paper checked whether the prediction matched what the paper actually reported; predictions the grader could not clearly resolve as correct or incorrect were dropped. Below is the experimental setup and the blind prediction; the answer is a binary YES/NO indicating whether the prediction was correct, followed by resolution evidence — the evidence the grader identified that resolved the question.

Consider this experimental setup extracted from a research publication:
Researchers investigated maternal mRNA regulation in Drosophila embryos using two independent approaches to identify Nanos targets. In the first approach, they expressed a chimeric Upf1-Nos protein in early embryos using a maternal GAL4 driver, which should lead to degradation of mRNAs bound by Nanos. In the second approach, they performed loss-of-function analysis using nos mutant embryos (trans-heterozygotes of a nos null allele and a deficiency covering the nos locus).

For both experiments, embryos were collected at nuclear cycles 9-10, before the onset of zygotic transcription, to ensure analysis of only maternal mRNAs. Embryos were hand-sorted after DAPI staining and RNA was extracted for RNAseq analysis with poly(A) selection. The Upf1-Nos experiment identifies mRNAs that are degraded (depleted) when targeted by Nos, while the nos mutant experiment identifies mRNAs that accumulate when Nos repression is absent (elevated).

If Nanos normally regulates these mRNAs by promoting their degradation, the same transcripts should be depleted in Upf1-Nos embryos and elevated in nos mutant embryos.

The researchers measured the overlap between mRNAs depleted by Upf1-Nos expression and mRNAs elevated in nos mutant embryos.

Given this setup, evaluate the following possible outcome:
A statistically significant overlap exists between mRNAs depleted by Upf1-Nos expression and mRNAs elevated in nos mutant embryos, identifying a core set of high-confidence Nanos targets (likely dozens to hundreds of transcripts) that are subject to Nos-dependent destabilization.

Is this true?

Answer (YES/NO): NO